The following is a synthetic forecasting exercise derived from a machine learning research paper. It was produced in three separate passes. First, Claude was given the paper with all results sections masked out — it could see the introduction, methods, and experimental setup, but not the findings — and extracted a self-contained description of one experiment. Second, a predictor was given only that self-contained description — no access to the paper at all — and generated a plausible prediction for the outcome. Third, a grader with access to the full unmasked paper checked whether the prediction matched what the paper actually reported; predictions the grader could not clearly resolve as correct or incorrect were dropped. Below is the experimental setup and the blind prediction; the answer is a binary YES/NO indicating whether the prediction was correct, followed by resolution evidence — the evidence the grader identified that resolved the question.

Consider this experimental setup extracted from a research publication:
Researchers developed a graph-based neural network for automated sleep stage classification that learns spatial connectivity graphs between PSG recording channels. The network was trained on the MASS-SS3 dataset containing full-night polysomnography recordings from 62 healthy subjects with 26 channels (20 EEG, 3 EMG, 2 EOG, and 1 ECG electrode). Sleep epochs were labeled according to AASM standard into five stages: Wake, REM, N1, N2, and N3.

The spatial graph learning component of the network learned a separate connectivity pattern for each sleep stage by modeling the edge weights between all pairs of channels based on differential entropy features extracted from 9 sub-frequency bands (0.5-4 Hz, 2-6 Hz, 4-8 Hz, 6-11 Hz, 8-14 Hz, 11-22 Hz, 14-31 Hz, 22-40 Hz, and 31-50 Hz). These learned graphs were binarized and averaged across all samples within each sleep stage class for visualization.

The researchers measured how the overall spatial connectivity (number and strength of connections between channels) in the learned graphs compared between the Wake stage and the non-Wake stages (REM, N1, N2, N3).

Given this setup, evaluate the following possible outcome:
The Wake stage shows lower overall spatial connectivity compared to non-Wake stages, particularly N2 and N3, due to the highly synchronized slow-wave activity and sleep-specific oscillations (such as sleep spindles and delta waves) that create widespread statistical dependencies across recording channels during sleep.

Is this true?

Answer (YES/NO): NO